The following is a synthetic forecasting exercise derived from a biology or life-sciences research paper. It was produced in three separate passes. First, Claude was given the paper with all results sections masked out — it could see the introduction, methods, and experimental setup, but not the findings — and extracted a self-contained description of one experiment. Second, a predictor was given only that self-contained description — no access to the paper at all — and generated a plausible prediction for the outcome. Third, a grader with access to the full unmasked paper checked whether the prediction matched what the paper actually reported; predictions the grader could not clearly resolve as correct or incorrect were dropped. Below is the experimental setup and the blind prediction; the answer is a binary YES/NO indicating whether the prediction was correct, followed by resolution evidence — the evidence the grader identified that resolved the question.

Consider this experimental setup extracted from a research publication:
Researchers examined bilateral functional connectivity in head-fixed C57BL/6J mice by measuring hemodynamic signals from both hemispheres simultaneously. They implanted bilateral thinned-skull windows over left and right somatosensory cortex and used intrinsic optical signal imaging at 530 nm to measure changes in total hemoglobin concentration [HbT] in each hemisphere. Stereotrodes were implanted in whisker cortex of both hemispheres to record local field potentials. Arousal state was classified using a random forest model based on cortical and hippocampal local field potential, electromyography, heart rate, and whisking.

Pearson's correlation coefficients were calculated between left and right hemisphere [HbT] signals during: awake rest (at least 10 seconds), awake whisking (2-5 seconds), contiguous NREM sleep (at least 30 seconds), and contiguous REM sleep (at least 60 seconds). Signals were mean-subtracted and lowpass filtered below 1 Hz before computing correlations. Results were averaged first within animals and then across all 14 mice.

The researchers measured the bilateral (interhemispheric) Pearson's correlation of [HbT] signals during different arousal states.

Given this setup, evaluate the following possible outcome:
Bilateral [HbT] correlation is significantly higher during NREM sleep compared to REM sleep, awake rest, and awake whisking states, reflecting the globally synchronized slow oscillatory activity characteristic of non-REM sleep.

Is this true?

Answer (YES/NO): NO